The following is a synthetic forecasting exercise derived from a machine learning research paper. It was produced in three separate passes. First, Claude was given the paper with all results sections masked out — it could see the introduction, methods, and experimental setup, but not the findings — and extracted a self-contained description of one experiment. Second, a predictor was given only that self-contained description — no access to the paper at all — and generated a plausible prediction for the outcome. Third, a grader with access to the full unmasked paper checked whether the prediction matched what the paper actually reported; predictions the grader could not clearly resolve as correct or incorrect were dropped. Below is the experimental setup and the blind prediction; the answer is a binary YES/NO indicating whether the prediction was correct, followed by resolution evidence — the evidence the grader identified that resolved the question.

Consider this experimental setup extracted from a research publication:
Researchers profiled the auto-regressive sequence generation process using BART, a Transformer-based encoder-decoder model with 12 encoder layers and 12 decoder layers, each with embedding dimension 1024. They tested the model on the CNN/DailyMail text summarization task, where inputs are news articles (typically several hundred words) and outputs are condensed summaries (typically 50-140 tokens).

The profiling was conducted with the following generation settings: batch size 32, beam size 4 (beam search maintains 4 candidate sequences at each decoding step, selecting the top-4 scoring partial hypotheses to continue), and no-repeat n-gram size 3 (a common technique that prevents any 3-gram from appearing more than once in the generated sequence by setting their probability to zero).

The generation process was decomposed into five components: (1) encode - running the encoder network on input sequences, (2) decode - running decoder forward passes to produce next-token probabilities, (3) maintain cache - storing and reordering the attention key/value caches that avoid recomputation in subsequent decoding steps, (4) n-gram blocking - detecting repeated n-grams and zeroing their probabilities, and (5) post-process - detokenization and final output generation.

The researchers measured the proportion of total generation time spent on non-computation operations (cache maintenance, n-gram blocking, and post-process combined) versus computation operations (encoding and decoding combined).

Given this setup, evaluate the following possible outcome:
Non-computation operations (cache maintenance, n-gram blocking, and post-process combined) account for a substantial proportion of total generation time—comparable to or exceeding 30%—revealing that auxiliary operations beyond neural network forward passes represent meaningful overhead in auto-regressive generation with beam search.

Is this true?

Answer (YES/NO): YES